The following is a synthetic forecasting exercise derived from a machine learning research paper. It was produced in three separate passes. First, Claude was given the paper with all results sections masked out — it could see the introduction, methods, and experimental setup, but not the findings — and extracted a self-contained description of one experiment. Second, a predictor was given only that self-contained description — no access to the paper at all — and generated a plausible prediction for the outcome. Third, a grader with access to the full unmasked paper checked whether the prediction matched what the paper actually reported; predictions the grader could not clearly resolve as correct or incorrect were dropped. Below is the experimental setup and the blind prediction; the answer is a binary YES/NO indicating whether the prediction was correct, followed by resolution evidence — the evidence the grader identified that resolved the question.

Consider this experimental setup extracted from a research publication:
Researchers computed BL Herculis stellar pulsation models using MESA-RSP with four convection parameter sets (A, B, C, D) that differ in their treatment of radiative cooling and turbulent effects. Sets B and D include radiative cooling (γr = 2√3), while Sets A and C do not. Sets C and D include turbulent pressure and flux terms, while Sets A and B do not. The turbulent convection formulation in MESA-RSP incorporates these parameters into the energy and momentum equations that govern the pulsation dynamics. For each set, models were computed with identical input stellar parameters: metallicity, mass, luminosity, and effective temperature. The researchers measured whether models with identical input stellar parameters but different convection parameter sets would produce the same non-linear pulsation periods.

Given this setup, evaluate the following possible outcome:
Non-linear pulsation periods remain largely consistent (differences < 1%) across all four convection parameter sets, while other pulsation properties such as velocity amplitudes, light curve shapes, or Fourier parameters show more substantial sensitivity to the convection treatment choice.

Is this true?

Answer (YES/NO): NO